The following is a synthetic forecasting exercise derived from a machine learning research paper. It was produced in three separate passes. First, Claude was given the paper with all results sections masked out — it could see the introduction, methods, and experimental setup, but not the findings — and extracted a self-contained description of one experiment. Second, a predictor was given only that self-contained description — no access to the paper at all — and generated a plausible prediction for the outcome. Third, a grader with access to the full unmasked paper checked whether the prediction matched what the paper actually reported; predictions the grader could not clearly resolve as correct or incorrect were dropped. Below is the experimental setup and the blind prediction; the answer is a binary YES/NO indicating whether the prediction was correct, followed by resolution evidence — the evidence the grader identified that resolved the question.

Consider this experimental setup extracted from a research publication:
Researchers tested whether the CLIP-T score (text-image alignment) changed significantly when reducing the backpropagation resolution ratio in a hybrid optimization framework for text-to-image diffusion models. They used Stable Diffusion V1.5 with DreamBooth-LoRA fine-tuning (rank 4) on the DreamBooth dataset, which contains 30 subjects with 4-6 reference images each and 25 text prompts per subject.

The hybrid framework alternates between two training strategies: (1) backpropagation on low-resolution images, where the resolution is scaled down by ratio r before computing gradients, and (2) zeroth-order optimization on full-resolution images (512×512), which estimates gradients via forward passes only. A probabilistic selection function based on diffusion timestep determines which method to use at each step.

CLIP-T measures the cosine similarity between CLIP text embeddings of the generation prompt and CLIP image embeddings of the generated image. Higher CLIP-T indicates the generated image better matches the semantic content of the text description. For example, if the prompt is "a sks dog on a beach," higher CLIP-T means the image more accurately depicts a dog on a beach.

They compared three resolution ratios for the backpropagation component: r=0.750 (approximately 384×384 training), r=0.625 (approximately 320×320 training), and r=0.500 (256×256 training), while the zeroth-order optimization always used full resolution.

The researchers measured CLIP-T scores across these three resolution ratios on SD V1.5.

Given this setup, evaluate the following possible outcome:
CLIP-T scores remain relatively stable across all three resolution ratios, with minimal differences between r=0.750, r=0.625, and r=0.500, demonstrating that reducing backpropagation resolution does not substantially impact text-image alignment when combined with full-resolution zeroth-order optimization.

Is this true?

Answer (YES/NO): YES